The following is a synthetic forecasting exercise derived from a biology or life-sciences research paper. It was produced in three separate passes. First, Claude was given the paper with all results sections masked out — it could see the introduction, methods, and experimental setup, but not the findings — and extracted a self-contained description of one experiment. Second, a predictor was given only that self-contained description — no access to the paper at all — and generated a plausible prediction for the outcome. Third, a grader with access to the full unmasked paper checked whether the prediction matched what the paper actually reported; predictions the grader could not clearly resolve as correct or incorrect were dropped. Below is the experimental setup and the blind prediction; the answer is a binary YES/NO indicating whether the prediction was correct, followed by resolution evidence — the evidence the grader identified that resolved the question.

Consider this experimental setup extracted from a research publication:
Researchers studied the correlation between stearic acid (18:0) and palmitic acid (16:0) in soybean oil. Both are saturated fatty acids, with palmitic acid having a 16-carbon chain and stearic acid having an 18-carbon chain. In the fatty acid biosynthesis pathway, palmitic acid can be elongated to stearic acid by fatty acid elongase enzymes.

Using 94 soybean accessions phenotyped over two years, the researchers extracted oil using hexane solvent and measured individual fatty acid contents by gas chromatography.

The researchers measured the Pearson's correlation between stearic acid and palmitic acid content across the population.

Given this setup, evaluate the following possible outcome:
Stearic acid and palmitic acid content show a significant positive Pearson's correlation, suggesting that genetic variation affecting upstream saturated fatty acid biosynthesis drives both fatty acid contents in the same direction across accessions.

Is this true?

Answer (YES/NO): YES